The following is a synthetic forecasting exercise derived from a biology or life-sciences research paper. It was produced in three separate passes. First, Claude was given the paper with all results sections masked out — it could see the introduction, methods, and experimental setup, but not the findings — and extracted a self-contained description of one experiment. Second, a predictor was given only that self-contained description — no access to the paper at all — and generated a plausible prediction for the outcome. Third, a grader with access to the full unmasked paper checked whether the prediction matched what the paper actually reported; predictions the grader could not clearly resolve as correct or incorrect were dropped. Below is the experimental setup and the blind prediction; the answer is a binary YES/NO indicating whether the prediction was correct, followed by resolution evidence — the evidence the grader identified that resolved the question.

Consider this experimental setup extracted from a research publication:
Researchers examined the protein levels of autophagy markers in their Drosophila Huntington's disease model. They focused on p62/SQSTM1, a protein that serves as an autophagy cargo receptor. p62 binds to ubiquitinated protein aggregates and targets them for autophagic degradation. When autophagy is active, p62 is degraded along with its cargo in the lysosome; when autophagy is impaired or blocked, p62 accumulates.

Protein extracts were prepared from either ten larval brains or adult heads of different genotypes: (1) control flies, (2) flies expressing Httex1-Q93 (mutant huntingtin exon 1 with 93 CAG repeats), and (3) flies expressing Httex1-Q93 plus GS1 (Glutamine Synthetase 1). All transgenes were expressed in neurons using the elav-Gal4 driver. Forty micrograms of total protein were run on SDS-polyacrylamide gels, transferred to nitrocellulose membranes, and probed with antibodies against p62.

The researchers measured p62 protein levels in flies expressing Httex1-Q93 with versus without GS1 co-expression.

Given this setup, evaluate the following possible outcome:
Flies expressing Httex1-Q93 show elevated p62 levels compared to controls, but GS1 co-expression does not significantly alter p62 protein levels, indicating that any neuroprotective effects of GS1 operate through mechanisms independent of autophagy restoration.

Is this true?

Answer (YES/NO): NO